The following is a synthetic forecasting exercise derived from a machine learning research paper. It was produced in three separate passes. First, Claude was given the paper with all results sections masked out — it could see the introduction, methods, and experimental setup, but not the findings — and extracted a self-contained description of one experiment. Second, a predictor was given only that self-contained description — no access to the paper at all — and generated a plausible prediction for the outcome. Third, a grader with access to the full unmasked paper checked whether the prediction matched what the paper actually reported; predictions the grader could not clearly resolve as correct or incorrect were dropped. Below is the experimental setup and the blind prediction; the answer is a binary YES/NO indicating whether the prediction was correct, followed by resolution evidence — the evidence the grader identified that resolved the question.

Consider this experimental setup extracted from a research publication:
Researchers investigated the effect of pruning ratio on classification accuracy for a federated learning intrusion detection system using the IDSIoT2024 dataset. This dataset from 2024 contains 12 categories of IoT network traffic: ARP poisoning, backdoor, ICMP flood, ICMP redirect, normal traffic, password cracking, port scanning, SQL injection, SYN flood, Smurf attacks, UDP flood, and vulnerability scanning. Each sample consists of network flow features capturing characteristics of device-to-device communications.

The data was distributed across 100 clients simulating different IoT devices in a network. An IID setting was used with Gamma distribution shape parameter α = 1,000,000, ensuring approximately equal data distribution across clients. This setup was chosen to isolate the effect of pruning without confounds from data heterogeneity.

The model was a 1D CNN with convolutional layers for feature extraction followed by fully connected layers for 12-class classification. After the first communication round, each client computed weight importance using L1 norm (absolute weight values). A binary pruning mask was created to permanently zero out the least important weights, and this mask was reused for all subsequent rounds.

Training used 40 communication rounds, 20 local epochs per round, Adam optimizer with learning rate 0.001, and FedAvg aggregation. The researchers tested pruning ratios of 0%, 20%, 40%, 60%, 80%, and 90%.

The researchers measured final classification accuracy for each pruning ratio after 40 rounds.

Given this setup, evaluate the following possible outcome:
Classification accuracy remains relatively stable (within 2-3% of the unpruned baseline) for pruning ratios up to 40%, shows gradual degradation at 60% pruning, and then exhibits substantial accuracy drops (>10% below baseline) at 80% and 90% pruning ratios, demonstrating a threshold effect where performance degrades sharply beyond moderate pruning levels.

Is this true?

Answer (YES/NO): NO